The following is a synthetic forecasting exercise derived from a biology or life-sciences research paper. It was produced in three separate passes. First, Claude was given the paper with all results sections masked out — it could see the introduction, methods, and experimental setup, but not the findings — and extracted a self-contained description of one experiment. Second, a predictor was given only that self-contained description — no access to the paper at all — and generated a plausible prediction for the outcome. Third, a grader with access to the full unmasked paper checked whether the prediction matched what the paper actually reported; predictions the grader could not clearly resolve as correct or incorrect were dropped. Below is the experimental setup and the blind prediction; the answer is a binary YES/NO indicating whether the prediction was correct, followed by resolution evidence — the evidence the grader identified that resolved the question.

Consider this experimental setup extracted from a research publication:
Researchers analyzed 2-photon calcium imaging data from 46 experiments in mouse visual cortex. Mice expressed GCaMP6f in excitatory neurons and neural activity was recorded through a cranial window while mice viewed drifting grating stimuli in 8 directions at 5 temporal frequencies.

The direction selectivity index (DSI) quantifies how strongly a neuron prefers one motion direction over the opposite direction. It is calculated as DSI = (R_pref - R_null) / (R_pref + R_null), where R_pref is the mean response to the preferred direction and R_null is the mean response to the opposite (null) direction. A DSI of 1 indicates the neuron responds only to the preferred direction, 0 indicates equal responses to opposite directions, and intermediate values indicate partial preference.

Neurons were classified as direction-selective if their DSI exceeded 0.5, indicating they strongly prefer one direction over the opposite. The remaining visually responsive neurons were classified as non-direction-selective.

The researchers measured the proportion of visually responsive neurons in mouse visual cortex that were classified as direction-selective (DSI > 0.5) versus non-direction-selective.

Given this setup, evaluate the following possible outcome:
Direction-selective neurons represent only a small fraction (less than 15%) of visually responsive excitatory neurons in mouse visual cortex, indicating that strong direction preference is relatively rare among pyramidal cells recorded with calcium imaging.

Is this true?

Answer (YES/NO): NO